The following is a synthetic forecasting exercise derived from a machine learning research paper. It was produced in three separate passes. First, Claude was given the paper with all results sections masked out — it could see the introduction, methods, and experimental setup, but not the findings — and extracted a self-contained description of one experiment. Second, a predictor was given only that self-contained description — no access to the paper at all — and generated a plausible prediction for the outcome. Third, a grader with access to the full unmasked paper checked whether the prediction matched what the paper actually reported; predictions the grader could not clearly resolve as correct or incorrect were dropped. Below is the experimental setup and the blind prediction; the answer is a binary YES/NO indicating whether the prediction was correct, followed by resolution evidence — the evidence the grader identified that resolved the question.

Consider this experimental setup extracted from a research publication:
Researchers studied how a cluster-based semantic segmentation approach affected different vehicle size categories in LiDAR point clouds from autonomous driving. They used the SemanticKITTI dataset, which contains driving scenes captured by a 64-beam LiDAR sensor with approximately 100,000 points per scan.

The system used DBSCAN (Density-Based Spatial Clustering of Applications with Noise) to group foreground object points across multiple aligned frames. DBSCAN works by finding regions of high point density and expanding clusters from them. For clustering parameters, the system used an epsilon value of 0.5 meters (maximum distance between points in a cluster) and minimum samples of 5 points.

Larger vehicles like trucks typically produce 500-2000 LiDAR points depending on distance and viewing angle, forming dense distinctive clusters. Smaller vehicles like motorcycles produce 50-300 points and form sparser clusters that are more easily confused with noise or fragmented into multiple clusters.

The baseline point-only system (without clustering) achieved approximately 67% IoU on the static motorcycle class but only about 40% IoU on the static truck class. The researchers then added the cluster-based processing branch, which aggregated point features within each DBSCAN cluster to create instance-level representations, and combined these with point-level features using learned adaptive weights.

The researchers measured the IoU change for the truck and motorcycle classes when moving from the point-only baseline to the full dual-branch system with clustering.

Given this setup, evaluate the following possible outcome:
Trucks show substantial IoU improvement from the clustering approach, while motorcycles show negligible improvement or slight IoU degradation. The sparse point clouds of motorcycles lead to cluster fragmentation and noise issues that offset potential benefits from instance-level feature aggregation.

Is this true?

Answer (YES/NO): YES